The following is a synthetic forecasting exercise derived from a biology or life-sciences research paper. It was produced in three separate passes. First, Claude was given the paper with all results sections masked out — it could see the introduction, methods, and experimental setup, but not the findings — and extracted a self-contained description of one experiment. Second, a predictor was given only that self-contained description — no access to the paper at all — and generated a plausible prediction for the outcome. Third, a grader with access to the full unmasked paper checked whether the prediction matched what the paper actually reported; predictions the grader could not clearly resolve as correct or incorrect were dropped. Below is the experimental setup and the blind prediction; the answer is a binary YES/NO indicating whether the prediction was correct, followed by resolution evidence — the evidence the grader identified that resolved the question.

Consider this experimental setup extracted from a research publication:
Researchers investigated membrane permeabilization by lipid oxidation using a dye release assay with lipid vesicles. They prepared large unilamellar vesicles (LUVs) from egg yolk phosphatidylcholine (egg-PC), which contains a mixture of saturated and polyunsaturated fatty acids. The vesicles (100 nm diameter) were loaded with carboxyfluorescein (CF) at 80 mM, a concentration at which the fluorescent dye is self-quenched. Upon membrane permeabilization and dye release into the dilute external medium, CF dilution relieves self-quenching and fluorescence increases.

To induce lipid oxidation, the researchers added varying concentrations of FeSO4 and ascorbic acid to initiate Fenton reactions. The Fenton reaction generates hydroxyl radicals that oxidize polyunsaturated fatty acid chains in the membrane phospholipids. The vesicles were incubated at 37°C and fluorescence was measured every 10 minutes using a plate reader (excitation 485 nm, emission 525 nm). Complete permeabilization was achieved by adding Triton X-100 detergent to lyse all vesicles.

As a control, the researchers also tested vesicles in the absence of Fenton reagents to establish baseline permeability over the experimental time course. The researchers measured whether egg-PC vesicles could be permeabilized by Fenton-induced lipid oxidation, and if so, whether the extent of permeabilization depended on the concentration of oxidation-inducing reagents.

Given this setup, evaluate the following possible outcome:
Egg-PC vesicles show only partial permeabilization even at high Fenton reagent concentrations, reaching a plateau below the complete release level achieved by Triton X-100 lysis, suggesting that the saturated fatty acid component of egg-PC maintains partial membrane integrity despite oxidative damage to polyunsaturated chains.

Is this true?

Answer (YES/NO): NO